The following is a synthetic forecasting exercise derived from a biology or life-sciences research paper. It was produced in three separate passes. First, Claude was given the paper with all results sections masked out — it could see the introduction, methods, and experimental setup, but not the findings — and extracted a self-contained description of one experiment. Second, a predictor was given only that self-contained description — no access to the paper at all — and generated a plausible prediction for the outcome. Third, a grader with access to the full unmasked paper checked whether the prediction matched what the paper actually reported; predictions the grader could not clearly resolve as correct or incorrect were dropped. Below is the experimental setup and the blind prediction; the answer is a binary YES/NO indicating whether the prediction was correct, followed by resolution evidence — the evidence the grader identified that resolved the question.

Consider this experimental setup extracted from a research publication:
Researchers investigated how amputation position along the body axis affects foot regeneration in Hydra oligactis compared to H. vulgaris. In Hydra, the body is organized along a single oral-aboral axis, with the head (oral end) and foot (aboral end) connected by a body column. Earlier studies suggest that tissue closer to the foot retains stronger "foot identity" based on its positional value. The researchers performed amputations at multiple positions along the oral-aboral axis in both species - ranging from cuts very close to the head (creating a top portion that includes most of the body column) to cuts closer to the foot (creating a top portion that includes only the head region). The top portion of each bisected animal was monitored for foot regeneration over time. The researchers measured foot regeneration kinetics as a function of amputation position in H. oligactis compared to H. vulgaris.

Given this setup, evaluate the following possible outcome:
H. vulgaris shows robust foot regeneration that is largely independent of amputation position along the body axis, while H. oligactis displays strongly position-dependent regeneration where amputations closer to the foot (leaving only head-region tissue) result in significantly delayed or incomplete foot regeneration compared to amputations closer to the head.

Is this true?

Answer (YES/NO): NO